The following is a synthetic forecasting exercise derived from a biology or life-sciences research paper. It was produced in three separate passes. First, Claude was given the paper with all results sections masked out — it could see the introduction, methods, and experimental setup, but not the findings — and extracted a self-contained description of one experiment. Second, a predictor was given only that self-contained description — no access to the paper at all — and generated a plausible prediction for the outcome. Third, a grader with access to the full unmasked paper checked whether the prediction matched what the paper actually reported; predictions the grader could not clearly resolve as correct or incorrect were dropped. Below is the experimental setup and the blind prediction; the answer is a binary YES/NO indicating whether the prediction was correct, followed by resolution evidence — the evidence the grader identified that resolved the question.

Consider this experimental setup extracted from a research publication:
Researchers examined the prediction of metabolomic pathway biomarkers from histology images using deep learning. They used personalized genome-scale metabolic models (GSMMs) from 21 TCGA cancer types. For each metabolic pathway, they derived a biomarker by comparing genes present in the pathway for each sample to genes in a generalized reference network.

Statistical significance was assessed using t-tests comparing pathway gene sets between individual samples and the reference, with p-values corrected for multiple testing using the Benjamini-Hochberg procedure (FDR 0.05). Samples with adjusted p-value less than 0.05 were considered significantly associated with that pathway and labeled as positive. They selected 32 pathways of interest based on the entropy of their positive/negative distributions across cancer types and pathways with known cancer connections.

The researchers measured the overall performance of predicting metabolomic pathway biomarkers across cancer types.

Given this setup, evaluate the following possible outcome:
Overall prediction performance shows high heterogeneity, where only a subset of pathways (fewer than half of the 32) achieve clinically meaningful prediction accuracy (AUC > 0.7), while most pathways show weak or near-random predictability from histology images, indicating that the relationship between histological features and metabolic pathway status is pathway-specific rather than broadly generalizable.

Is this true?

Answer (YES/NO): YES